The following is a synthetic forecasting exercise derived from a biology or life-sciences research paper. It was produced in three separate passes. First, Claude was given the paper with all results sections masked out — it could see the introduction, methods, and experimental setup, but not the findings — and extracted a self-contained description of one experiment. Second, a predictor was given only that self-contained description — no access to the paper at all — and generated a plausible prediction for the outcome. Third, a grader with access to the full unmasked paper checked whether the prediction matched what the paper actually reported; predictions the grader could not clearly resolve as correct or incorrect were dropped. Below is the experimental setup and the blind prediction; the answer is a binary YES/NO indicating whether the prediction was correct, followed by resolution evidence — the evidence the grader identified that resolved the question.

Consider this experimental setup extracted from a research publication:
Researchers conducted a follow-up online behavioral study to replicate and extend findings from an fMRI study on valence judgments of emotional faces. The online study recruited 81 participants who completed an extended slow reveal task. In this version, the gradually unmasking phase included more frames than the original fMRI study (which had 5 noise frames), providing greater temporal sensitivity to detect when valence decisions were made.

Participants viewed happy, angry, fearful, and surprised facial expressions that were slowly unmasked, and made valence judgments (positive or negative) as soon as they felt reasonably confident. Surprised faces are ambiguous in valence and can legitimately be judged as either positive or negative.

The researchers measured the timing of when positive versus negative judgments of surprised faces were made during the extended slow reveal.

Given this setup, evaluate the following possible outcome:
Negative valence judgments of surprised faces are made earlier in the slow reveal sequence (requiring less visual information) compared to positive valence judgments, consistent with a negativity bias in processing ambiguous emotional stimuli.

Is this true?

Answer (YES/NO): YES